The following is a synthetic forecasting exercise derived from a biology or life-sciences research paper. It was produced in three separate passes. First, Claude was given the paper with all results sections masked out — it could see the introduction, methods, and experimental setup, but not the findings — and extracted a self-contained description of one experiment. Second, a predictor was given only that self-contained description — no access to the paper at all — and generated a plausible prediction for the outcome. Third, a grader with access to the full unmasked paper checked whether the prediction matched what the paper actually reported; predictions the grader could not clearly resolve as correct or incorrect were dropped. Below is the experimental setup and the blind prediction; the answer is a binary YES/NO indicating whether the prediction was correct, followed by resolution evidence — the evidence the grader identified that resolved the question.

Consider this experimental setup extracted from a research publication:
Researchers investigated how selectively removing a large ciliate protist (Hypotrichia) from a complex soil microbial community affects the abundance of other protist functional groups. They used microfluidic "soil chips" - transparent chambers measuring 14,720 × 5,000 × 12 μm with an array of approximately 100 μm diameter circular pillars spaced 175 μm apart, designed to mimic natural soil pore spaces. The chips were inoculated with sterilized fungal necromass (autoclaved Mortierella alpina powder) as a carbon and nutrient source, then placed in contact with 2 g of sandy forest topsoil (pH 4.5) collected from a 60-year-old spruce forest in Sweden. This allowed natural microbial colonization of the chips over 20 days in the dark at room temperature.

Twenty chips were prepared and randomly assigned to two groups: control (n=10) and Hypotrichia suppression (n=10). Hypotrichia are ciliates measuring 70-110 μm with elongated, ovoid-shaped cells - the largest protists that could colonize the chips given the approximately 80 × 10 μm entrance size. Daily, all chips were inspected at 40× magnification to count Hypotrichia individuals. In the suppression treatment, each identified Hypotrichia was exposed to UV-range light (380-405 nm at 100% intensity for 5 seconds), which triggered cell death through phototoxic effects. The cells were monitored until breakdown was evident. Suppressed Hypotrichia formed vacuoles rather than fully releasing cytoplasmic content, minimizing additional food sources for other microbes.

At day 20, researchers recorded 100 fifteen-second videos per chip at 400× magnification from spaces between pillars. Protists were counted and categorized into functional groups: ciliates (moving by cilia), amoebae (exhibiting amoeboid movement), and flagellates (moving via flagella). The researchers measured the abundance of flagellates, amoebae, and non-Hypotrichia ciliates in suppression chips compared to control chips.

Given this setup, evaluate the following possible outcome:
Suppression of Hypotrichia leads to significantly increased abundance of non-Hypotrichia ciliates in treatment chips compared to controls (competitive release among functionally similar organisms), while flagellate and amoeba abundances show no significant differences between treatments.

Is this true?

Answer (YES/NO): NO